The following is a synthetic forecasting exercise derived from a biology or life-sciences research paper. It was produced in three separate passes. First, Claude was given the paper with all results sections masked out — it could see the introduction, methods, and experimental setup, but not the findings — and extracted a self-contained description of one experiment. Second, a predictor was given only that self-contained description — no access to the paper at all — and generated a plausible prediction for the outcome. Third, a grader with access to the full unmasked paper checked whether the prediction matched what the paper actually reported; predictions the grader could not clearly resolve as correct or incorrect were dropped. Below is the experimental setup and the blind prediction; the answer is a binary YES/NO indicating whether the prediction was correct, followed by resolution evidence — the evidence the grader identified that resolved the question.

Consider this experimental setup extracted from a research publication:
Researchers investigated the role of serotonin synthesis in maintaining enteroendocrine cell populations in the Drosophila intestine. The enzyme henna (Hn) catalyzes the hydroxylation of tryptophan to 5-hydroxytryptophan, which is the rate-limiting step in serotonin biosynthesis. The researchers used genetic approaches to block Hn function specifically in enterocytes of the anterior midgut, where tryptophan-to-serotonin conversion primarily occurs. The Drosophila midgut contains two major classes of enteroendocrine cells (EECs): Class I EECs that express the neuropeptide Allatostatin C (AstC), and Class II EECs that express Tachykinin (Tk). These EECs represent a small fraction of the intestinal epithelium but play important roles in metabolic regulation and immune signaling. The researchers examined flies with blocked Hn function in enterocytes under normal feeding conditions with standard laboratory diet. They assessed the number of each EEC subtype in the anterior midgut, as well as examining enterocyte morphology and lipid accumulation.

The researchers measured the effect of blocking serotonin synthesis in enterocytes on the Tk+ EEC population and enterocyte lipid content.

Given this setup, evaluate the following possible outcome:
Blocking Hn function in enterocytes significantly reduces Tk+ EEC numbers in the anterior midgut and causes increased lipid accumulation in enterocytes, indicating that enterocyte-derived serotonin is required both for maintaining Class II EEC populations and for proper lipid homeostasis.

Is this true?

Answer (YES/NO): YES